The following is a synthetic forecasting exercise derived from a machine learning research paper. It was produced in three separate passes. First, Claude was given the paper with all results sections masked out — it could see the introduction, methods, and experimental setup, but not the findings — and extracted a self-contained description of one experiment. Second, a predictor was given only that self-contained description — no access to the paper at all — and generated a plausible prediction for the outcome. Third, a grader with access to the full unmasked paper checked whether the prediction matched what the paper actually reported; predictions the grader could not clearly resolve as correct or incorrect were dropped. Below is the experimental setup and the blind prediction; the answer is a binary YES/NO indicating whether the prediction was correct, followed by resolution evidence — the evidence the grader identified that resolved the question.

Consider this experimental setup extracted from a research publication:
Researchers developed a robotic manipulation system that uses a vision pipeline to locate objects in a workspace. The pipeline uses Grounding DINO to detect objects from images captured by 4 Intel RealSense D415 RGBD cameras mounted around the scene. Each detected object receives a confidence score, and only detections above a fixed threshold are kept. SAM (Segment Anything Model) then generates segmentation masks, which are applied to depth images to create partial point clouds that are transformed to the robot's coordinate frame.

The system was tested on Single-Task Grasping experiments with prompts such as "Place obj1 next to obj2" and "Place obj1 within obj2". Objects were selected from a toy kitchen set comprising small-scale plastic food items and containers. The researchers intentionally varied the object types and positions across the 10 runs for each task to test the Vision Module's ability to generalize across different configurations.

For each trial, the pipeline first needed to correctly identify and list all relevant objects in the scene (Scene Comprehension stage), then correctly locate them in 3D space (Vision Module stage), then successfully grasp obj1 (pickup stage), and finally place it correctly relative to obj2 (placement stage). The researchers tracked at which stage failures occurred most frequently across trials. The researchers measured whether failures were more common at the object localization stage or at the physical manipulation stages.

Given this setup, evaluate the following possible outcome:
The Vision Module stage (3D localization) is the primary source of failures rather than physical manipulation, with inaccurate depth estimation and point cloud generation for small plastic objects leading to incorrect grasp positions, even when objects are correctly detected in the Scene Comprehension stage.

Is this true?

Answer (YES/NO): NO